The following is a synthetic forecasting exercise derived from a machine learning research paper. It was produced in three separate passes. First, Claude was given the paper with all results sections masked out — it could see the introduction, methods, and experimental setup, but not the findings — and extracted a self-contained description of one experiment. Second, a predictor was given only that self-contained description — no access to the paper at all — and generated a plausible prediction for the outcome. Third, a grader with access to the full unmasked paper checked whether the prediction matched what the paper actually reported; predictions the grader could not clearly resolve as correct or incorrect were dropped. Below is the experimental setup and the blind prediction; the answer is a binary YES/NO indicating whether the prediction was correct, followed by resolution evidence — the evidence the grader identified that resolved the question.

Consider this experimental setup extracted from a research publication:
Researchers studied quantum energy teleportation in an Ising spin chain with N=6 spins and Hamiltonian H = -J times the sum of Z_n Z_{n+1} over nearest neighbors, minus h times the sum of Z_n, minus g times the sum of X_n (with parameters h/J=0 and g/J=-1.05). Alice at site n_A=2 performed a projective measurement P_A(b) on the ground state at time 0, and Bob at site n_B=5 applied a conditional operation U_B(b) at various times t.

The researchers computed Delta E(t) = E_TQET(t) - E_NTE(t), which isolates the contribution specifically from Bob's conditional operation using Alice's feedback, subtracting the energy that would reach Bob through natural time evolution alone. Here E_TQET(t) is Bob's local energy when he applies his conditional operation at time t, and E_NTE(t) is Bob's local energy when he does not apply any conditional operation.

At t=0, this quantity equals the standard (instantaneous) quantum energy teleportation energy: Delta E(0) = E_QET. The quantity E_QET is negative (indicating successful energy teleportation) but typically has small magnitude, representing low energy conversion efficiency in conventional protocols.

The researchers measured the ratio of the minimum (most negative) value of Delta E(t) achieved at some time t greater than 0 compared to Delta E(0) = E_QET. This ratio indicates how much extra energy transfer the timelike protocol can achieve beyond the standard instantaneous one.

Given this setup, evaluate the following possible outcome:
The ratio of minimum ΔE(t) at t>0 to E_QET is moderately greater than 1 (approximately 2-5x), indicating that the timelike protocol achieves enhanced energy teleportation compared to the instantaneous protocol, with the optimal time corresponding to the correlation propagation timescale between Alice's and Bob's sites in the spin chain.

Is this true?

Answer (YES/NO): NO